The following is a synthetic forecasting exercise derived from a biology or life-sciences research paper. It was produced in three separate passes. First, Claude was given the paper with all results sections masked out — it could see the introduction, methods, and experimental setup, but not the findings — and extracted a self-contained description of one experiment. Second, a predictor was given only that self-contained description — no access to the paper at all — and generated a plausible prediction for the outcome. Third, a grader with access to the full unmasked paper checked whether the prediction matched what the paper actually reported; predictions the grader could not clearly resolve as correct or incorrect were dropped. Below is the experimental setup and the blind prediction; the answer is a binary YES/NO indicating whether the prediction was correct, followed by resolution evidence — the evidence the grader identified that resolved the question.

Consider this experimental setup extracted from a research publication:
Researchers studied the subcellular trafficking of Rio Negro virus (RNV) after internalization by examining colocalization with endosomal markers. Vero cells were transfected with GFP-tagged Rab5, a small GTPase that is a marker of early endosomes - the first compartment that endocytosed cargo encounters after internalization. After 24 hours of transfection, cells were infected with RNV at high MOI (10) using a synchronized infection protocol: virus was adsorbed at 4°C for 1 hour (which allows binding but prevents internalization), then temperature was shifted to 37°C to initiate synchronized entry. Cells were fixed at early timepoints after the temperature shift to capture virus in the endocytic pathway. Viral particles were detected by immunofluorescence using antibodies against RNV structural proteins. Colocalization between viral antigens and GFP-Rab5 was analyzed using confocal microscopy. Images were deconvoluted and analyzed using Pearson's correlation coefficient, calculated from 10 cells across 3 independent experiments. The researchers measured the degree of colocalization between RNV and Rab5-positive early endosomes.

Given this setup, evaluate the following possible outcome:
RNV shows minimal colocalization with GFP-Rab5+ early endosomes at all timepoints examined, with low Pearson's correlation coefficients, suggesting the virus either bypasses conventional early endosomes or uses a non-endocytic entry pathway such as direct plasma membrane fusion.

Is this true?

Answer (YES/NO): NO